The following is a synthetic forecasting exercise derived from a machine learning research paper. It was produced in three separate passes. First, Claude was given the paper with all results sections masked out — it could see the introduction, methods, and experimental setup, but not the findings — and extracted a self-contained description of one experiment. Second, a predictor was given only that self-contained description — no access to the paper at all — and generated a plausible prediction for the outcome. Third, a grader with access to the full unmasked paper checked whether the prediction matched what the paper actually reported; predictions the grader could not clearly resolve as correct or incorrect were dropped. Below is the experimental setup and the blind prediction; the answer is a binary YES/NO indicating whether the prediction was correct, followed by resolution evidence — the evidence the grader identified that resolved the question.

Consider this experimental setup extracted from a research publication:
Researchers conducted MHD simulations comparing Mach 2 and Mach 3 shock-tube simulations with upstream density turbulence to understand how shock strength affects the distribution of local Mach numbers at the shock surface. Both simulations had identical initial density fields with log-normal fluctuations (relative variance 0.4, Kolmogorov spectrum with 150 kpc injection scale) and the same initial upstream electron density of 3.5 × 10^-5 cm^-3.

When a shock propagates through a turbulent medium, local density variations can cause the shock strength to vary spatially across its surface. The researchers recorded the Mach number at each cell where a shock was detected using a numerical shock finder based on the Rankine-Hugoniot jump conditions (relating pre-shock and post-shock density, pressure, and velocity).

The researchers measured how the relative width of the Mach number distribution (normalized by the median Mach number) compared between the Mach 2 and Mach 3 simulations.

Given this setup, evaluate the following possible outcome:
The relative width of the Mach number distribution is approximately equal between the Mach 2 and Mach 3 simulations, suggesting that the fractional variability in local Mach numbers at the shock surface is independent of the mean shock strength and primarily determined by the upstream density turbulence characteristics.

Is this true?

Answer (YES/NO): YES